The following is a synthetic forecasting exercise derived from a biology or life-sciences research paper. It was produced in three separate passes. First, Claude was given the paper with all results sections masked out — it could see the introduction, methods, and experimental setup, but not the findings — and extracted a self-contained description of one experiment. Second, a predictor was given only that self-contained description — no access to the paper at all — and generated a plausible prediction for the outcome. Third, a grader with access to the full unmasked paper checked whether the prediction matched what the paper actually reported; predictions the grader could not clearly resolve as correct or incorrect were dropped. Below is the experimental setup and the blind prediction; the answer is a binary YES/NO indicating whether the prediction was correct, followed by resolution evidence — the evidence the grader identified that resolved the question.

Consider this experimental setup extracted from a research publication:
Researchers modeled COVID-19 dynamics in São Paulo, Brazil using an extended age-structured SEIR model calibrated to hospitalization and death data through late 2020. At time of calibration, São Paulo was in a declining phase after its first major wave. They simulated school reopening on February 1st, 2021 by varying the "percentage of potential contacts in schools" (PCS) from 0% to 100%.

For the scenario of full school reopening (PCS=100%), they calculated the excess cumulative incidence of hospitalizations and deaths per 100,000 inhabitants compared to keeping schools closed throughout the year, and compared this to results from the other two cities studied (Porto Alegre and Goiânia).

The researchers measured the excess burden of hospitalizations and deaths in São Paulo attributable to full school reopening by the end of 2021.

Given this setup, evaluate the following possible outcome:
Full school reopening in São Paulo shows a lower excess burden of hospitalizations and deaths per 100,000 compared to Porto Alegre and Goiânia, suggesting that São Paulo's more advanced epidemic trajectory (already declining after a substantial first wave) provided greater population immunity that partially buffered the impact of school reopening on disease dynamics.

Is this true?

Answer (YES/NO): YES